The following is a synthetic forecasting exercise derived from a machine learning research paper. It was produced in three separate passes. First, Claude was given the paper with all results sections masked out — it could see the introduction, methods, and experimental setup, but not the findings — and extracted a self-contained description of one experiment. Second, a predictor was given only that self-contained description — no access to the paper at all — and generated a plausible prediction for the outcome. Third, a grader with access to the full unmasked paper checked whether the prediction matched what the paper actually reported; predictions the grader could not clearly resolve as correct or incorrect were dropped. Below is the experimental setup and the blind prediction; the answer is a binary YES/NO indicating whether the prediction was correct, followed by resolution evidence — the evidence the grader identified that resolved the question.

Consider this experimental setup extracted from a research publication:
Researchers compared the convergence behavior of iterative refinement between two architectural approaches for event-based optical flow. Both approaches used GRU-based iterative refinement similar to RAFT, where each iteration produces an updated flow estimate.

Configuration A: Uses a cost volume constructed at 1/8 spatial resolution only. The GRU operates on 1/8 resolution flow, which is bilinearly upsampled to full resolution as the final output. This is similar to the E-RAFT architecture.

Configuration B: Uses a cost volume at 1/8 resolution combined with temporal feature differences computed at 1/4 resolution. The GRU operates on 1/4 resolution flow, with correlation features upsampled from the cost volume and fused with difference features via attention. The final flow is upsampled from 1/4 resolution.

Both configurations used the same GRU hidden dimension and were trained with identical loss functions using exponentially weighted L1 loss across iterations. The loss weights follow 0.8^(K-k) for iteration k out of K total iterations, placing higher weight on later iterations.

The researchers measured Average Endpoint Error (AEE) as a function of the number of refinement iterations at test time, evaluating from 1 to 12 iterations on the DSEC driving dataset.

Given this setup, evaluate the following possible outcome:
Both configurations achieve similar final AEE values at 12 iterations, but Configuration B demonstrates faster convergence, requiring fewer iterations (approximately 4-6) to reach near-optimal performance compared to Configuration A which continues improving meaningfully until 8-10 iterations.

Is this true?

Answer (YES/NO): NO